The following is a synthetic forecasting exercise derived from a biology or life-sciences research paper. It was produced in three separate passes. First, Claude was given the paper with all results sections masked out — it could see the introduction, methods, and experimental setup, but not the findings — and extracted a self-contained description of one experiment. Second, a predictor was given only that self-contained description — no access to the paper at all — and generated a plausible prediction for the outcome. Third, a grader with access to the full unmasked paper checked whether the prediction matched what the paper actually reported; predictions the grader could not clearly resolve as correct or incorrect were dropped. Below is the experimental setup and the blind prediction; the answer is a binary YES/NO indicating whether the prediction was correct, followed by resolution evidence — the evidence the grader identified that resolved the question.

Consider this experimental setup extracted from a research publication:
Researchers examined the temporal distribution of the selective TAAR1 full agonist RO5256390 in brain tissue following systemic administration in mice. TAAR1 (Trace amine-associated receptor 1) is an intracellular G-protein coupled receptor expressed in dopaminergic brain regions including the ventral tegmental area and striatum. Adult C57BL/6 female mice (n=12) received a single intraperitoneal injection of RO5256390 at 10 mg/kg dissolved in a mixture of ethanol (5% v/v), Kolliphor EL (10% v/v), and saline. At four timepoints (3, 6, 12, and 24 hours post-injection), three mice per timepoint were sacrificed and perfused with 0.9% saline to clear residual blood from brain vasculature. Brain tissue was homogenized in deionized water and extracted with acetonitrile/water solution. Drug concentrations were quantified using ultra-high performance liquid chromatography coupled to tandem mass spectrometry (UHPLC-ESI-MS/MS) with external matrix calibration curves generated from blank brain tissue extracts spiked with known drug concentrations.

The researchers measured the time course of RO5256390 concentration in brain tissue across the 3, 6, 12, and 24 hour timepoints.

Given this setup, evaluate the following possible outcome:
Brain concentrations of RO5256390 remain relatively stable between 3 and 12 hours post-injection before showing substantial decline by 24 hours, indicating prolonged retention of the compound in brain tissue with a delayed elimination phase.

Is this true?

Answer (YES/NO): NO